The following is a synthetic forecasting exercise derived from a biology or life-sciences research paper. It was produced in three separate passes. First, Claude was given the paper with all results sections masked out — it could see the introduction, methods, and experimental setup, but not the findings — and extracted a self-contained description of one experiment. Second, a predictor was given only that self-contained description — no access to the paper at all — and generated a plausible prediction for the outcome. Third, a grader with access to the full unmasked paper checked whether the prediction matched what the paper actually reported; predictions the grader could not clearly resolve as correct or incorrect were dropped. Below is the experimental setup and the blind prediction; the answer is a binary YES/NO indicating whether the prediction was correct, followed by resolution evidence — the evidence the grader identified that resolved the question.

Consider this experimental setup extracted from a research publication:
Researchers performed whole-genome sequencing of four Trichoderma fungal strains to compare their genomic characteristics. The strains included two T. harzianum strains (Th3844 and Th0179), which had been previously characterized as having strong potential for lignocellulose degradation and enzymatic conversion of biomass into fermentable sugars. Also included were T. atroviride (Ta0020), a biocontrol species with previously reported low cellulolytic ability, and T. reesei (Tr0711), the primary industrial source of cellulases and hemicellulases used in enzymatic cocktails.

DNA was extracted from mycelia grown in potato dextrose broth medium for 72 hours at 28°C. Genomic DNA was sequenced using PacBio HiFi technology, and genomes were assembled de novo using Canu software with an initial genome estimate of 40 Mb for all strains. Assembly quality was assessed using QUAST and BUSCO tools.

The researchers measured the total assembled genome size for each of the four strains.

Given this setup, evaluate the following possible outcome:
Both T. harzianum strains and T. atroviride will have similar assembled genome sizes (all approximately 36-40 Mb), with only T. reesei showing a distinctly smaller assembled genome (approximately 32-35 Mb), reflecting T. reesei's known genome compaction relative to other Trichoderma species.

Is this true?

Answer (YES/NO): YES